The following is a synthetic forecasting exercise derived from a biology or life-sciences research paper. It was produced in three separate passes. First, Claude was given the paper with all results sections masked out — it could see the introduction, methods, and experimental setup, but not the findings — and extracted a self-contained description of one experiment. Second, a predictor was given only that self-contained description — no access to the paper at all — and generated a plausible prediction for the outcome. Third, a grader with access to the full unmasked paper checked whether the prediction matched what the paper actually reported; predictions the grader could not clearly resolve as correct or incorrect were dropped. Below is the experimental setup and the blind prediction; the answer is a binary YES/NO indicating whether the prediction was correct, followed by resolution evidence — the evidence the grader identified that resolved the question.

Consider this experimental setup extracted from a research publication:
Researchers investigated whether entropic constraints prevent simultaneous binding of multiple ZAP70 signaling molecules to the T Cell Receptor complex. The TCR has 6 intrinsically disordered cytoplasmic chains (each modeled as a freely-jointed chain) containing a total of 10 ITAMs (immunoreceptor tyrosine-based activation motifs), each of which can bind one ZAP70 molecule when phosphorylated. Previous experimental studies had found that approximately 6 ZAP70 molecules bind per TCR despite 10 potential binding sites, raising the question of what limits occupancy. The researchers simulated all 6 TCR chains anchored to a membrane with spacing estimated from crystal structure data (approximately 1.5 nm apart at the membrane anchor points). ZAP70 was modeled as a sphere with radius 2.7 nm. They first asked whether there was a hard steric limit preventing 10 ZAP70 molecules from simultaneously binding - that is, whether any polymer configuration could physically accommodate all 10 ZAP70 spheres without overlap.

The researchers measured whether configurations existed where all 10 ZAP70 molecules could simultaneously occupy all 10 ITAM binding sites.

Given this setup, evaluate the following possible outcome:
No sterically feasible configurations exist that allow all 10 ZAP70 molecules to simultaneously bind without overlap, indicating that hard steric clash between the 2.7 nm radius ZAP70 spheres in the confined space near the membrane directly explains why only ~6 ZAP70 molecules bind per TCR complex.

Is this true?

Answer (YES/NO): NO